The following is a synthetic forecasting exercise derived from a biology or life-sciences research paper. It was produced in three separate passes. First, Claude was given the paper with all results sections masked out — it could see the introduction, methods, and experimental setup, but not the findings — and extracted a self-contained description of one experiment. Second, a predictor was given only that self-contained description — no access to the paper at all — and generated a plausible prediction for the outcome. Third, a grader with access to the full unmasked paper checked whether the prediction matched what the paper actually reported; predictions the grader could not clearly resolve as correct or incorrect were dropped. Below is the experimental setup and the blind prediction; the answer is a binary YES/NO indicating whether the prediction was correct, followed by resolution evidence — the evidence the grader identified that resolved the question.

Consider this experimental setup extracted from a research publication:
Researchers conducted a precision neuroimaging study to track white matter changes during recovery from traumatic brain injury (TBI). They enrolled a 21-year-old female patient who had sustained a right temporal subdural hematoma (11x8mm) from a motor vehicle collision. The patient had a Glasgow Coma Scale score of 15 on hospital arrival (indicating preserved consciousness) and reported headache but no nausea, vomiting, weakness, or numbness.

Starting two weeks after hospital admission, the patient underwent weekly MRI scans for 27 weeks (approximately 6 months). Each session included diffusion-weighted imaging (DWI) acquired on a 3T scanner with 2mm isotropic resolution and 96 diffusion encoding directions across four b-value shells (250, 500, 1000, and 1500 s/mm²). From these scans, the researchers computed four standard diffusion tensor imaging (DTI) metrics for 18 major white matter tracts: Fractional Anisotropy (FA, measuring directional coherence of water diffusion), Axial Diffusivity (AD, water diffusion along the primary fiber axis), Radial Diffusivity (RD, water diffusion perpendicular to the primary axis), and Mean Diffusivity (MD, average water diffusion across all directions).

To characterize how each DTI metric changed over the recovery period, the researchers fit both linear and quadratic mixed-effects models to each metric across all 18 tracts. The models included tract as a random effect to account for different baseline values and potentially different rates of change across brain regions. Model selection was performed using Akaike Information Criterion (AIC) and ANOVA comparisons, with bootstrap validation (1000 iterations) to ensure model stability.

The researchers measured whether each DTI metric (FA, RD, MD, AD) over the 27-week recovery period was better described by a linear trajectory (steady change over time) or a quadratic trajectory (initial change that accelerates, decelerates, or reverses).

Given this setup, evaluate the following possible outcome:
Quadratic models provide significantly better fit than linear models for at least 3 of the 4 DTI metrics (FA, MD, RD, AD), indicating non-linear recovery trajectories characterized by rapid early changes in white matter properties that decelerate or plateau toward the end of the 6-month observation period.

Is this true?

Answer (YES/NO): YES